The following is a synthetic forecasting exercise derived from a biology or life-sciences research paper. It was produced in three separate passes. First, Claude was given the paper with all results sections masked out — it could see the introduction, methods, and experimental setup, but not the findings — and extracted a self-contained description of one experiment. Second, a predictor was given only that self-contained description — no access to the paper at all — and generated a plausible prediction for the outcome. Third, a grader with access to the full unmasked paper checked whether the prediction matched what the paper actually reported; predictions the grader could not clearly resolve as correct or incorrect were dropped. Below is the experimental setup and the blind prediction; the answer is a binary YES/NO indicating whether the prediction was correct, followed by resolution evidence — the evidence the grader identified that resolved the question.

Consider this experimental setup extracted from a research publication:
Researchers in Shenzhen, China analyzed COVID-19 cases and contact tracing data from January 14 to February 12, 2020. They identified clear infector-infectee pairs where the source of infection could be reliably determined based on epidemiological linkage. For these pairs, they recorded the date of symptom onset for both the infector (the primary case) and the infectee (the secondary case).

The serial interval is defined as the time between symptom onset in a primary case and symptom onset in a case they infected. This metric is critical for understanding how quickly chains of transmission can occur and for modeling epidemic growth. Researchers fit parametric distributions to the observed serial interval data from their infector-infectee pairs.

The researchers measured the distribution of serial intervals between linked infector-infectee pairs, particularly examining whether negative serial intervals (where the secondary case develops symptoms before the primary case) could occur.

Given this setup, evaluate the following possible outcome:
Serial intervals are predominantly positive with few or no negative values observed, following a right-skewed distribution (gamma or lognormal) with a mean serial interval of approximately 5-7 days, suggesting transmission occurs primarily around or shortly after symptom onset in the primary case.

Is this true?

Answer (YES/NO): YES